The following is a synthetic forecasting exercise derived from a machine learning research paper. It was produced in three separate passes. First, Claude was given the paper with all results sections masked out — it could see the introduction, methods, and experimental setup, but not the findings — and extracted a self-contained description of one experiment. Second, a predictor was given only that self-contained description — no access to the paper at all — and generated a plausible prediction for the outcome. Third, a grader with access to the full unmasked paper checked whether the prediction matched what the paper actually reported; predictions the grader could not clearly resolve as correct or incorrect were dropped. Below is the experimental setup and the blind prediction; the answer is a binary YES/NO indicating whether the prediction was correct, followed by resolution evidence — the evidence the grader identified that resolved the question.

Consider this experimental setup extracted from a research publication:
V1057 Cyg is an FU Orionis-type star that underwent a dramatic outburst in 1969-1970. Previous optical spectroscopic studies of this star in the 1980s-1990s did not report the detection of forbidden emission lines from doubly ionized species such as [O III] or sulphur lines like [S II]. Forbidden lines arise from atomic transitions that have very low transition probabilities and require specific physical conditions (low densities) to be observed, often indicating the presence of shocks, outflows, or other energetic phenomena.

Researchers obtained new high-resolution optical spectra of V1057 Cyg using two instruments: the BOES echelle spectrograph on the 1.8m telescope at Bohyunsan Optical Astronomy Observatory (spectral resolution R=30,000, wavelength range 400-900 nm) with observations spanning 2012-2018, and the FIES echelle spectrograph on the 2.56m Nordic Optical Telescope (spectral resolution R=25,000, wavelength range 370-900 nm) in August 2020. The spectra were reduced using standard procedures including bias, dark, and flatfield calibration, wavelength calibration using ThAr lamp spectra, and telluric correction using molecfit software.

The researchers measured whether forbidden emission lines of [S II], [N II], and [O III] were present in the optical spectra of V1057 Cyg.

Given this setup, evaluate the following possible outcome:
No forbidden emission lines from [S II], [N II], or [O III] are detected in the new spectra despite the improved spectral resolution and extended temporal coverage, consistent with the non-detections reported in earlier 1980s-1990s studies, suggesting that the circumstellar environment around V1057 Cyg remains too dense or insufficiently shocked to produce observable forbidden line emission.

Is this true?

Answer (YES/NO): NO